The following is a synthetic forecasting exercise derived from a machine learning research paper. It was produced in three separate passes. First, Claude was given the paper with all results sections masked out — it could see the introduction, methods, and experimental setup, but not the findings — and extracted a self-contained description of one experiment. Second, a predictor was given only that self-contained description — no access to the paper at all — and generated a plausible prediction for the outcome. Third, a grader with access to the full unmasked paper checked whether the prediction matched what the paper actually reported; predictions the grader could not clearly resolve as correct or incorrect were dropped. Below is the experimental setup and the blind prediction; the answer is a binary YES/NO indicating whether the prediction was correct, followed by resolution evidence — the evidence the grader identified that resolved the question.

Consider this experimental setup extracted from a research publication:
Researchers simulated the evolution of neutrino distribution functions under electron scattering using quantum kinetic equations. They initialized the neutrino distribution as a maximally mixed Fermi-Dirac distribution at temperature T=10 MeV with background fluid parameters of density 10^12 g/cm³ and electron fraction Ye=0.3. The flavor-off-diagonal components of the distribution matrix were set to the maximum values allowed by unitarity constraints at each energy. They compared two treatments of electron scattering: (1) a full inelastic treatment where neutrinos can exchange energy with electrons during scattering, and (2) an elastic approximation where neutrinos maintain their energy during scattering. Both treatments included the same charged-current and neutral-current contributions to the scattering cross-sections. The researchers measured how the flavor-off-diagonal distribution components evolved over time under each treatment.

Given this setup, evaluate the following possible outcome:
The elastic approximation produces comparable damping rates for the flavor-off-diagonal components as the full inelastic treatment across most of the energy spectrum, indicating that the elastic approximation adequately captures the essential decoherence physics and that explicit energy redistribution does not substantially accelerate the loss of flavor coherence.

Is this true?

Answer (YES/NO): YES